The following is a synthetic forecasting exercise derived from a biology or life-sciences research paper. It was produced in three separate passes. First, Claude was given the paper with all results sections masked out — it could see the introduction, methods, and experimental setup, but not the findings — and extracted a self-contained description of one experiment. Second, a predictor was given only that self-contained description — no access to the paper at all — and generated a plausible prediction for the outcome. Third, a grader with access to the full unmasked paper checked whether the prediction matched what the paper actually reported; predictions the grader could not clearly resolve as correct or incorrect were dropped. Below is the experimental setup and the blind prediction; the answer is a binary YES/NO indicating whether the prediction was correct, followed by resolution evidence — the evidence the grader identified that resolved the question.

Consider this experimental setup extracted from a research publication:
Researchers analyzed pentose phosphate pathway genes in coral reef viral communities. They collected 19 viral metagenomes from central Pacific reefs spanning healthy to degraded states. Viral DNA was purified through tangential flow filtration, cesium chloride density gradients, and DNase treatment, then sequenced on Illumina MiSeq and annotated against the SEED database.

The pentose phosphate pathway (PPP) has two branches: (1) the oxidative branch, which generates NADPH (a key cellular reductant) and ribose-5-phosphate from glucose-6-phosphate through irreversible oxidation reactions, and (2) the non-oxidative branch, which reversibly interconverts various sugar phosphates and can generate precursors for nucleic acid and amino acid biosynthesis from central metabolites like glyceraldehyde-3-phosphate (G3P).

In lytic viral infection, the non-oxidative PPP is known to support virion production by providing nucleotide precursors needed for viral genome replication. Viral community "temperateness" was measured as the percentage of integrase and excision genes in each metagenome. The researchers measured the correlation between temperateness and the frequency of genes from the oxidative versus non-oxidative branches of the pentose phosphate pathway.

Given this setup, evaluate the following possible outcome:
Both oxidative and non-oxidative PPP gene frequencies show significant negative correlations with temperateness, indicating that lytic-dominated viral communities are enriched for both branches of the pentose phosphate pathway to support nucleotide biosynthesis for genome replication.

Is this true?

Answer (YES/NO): NO